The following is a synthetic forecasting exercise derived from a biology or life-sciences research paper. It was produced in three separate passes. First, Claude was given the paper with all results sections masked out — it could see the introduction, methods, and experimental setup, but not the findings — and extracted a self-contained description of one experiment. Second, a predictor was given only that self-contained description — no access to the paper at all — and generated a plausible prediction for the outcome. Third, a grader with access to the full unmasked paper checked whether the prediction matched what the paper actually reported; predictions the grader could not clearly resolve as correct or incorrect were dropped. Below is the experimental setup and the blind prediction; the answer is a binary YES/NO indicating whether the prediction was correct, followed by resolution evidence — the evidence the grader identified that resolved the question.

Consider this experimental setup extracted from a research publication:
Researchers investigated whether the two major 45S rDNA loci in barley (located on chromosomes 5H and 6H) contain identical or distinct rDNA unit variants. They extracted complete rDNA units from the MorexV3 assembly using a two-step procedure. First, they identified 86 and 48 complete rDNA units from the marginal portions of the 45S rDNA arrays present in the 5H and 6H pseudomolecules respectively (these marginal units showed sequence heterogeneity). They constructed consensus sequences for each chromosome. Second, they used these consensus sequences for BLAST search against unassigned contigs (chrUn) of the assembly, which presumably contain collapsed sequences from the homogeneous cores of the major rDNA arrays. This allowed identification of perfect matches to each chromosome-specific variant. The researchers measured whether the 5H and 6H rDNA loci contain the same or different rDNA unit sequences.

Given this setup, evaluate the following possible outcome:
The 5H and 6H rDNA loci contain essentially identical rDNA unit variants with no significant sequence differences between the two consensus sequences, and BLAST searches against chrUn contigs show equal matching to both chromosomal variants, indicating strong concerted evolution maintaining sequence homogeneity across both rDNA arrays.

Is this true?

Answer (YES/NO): NO